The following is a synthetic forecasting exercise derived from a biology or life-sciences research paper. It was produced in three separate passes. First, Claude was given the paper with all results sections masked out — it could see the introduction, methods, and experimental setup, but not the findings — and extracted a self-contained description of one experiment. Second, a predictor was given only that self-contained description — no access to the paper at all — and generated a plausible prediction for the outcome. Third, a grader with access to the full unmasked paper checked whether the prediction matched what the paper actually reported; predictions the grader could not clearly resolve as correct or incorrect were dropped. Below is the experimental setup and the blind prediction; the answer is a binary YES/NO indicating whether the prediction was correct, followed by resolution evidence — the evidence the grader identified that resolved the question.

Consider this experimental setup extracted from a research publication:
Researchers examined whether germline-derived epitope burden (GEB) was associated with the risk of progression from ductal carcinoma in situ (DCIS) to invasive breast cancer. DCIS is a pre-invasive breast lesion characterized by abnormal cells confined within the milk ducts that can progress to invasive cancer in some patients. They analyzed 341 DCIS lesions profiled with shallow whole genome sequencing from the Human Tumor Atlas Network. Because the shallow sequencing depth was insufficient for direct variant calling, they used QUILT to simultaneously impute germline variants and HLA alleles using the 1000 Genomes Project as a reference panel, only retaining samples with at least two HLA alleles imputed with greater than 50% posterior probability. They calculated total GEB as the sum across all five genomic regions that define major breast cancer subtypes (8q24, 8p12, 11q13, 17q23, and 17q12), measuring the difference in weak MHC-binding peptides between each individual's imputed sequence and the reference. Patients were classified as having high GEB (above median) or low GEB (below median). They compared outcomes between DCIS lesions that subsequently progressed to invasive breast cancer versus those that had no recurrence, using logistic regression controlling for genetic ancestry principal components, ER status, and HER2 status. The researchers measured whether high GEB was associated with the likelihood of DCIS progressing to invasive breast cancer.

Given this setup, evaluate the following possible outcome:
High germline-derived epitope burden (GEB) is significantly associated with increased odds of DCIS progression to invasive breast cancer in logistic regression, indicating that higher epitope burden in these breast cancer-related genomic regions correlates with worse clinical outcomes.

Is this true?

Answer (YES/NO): NO